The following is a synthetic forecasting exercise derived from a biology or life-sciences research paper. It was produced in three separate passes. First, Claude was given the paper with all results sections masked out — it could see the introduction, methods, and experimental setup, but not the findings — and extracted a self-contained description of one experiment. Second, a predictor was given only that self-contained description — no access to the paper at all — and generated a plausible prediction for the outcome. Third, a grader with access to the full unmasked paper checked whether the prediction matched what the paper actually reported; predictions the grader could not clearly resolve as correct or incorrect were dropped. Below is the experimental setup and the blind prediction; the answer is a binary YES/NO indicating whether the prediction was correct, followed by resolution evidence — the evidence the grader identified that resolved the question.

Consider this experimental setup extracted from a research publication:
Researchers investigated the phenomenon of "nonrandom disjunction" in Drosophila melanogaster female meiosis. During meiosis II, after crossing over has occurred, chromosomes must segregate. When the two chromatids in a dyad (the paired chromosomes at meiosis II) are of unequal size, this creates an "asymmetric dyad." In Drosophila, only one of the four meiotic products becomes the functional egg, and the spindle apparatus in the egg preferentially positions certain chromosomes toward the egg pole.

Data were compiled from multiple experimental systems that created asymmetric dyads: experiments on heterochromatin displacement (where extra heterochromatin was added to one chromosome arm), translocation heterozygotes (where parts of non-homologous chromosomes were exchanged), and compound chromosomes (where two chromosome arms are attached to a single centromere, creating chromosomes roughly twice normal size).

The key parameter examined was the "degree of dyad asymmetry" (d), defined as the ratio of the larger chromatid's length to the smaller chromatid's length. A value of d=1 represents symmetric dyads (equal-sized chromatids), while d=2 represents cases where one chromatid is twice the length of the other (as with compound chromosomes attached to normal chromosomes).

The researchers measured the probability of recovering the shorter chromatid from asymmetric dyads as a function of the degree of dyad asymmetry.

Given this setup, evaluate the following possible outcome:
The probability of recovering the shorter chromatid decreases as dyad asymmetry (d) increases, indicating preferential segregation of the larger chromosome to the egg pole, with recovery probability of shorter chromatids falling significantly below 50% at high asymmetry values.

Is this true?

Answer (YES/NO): NO